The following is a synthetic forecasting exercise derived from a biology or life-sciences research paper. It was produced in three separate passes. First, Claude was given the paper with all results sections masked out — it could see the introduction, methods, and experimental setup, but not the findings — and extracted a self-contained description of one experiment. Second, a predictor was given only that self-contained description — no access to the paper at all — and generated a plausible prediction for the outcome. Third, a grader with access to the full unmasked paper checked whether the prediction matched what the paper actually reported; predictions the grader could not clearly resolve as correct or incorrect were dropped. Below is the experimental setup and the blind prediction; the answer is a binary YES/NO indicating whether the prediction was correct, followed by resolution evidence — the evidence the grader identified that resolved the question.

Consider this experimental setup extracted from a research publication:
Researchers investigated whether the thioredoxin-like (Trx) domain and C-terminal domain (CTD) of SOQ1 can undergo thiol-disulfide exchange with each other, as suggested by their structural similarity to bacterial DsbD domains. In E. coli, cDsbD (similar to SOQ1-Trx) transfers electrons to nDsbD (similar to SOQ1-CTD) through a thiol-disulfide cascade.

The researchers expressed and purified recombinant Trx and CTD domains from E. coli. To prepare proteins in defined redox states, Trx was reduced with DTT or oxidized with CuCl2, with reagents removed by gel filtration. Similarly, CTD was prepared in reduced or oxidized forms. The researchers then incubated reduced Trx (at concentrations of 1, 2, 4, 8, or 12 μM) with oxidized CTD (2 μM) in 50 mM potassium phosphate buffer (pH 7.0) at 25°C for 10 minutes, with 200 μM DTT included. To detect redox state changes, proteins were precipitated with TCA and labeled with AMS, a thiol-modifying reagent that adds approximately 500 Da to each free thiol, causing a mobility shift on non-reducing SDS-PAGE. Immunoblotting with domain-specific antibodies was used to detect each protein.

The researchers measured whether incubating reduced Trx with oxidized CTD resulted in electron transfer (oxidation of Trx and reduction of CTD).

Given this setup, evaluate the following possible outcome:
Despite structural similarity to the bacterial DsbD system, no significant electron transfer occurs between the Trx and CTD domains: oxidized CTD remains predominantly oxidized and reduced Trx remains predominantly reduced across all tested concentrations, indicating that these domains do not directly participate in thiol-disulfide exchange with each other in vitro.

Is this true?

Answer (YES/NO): NO